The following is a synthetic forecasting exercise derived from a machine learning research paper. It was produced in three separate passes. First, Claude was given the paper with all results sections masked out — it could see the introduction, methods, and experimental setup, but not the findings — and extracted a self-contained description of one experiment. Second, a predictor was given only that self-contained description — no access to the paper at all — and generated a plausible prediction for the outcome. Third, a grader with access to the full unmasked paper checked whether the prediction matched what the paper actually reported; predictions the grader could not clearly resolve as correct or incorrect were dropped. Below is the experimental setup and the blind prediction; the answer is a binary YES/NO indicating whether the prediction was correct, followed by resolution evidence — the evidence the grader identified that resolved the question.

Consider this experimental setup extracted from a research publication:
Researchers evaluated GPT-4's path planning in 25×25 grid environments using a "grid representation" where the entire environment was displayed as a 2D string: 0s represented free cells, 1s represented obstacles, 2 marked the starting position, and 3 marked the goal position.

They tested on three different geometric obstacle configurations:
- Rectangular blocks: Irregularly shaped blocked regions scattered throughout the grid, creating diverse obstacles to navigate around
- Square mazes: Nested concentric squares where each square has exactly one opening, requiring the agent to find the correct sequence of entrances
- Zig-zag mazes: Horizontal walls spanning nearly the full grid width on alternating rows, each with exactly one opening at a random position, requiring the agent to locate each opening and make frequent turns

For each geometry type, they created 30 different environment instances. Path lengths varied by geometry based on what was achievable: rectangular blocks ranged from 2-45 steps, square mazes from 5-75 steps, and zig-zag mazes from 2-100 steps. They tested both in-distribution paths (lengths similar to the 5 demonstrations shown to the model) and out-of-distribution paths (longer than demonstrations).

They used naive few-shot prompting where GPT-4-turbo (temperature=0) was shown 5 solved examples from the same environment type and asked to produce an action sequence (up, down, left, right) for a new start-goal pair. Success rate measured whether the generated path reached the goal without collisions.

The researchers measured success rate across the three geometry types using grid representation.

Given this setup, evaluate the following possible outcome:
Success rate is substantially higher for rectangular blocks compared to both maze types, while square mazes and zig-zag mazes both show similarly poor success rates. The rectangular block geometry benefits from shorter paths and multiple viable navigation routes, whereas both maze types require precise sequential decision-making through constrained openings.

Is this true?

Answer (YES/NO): NO